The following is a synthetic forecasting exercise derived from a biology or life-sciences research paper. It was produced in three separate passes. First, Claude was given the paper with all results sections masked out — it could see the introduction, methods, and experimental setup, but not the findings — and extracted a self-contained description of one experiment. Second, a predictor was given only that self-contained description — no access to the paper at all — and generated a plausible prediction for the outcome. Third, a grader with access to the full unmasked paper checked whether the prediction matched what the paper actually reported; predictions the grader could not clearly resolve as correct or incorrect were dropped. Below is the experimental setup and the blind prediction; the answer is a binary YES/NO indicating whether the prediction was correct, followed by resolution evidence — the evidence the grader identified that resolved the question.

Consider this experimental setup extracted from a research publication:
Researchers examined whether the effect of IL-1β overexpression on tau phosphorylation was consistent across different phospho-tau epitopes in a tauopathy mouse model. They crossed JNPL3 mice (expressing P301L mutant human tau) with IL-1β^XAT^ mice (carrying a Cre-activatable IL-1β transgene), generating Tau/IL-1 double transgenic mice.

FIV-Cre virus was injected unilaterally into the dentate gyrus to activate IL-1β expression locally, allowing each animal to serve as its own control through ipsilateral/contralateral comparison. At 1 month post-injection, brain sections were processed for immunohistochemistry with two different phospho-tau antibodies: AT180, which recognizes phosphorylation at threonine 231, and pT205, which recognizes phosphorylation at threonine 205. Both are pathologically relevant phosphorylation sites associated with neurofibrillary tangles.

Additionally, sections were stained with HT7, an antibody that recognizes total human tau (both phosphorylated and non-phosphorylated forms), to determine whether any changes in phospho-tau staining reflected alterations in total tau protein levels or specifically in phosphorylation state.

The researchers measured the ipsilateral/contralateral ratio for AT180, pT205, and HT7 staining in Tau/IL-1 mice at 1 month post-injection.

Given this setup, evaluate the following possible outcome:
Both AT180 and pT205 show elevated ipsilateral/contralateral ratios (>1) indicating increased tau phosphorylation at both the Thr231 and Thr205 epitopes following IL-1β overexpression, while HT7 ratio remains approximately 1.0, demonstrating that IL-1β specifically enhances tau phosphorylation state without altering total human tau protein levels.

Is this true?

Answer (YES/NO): YES